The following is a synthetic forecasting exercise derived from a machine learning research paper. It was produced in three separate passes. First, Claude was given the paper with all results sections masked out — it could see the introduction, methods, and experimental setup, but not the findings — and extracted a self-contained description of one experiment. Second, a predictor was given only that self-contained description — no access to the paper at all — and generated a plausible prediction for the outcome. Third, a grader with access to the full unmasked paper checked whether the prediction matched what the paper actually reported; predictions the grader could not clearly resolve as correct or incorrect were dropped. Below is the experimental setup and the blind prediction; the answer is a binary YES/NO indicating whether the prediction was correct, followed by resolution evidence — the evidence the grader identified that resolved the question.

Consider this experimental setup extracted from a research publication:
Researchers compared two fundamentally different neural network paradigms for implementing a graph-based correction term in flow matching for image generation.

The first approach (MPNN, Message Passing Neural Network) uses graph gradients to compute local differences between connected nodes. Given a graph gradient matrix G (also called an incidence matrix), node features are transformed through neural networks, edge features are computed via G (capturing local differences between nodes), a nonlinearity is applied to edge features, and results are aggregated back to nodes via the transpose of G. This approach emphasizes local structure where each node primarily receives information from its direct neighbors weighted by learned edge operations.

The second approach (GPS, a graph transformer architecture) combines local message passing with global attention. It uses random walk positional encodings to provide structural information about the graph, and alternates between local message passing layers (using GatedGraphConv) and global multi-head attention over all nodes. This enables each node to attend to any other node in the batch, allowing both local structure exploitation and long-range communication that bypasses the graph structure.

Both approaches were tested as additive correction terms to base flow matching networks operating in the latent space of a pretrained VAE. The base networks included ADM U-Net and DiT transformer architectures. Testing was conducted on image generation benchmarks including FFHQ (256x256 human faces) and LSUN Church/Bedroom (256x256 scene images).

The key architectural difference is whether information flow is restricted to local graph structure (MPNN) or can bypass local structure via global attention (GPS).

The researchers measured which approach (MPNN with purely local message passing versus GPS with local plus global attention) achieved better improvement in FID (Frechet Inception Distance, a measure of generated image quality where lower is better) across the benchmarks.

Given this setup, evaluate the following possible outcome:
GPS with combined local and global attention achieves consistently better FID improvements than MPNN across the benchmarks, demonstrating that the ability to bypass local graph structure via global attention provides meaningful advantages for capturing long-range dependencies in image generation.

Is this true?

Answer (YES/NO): NO